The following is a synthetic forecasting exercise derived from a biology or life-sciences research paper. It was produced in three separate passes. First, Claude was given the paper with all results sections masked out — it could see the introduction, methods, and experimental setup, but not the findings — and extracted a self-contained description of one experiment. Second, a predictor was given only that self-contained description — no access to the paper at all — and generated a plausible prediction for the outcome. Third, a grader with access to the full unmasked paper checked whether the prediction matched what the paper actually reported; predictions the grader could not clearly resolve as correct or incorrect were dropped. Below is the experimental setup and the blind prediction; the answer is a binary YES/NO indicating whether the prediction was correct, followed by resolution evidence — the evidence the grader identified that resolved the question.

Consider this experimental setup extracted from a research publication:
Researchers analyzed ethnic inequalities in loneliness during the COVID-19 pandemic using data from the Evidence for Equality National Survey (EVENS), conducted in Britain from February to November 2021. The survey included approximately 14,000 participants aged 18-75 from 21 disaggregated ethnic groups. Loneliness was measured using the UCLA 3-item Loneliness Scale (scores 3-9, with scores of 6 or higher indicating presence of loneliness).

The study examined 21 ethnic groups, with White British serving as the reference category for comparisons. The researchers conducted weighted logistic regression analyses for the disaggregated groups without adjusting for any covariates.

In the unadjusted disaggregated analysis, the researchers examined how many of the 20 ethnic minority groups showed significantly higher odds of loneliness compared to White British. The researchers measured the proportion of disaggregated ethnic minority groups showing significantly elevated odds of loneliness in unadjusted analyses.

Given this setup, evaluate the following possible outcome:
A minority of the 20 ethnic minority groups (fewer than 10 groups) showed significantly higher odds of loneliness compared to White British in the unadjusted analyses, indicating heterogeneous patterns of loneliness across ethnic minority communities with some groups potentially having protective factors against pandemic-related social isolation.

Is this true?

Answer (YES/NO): NO